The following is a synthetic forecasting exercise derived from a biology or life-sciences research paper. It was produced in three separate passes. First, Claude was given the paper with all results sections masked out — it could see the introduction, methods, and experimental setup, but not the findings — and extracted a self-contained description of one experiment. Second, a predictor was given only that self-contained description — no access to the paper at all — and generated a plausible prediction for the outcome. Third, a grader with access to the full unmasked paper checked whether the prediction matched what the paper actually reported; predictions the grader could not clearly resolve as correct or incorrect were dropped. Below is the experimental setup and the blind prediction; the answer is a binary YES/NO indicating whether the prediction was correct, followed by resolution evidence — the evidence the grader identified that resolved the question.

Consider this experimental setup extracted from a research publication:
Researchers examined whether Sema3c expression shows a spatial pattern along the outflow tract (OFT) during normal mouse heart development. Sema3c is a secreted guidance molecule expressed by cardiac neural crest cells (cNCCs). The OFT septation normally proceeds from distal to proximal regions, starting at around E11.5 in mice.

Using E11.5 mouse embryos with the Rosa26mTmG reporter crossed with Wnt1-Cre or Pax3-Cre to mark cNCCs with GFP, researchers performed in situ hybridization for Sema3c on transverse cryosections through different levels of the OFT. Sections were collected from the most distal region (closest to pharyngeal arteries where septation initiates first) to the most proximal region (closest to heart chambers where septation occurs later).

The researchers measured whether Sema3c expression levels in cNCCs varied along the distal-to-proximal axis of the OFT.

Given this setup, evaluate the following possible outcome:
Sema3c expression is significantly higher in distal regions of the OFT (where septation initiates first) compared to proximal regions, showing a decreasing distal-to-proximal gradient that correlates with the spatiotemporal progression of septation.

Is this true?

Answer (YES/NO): YES